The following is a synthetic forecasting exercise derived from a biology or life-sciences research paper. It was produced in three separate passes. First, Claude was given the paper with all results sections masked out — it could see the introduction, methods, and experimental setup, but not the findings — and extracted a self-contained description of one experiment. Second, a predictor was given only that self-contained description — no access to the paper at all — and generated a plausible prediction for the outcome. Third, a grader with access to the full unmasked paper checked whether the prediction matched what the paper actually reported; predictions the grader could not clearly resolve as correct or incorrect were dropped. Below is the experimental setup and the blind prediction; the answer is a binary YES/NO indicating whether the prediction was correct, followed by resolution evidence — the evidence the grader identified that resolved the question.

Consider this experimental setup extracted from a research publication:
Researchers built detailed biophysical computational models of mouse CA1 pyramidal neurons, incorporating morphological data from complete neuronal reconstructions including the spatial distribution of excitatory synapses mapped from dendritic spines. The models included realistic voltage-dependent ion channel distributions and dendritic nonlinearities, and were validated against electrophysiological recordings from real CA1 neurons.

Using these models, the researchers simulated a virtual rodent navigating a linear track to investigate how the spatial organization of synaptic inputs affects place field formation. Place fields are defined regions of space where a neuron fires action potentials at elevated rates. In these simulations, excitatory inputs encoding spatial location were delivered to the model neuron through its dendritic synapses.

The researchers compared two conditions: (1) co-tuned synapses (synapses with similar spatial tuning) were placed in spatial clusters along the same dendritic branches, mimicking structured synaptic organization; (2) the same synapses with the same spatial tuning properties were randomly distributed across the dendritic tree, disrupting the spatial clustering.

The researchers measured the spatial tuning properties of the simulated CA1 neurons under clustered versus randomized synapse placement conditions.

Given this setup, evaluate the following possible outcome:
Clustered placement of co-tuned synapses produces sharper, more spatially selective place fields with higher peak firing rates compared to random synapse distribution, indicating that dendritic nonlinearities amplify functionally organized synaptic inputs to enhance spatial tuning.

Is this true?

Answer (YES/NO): NO